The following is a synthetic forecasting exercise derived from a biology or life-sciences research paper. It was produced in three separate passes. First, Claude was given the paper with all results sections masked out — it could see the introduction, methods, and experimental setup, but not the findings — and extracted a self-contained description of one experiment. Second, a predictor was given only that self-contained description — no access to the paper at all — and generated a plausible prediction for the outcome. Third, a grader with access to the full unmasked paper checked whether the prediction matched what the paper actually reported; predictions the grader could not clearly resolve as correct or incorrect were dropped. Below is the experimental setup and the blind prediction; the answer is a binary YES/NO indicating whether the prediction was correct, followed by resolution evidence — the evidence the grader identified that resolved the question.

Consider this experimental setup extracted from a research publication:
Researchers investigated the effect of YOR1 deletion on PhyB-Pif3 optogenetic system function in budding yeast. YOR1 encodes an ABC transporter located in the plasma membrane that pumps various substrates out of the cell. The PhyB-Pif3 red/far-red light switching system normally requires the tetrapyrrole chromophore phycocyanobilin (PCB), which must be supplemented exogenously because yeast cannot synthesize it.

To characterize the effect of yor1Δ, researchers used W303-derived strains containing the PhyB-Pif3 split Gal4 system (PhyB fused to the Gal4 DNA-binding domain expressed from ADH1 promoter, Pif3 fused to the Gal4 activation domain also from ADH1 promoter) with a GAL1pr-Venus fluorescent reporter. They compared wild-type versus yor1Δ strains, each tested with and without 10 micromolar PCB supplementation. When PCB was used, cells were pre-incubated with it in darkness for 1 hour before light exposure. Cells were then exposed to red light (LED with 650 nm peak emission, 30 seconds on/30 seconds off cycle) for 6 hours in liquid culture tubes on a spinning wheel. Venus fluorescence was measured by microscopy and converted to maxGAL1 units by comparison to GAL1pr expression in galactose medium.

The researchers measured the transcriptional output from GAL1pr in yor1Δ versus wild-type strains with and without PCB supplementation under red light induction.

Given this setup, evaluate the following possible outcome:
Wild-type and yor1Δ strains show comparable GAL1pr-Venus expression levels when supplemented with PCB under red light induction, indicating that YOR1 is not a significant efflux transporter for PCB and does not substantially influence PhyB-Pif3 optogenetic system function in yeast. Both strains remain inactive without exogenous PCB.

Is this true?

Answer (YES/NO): NO